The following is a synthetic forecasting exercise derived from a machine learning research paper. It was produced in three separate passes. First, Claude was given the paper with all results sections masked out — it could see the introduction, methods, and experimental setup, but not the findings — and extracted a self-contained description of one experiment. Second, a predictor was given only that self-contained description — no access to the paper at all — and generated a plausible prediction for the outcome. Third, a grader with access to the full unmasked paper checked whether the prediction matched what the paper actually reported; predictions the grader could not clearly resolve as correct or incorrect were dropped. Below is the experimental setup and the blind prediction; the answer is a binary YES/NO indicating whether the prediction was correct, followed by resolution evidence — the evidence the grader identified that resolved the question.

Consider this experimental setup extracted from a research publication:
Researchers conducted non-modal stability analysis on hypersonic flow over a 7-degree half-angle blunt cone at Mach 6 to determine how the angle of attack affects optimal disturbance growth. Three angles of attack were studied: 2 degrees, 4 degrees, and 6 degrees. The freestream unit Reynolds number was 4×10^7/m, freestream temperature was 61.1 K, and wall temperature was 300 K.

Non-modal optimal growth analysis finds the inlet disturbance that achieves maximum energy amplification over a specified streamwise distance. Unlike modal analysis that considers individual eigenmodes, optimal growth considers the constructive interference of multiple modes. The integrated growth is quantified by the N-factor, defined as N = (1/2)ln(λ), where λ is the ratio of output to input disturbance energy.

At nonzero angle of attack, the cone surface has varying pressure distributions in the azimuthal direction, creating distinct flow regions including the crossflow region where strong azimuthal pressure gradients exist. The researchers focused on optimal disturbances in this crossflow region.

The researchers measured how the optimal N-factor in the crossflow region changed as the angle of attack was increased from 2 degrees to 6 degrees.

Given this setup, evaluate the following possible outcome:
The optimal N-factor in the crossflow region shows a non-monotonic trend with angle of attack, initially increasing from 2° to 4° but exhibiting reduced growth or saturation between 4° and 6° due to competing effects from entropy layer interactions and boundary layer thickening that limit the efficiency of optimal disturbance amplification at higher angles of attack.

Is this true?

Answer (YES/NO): NO